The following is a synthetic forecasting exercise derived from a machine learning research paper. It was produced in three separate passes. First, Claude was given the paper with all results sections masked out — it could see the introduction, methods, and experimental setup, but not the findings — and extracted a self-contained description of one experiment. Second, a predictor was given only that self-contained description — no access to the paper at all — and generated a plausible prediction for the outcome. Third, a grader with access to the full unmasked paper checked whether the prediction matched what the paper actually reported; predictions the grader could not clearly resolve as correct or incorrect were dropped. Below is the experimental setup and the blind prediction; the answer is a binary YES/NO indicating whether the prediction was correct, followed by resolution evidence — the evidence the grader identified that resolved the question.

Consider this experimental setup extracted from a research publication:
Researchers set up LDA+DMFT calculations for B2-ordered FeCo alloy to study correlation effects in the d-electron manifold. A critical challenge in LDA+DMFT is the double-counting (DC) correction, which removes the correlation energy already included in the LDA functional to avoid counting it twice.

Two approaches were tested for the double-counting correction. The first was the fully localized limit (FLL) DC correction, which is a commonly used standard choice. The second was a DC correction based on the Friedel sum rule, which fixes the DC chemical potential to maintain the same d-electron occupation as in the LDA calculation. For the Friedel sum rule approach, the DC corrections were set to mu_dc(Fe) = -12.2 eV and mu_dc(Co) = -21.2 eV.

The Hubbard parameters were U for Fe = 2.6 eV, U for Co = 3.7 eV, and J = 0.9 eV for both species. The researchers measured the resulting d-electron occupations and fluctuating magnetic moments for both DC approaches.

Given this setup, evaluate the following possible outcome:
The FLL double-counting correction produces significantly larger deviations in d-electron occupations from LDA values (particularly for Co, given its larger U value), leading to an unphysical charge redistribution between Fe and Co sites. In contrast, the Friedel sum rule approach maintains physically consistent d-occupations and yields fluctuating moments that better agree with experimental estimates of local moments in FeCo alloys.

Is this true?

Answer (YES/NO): NO